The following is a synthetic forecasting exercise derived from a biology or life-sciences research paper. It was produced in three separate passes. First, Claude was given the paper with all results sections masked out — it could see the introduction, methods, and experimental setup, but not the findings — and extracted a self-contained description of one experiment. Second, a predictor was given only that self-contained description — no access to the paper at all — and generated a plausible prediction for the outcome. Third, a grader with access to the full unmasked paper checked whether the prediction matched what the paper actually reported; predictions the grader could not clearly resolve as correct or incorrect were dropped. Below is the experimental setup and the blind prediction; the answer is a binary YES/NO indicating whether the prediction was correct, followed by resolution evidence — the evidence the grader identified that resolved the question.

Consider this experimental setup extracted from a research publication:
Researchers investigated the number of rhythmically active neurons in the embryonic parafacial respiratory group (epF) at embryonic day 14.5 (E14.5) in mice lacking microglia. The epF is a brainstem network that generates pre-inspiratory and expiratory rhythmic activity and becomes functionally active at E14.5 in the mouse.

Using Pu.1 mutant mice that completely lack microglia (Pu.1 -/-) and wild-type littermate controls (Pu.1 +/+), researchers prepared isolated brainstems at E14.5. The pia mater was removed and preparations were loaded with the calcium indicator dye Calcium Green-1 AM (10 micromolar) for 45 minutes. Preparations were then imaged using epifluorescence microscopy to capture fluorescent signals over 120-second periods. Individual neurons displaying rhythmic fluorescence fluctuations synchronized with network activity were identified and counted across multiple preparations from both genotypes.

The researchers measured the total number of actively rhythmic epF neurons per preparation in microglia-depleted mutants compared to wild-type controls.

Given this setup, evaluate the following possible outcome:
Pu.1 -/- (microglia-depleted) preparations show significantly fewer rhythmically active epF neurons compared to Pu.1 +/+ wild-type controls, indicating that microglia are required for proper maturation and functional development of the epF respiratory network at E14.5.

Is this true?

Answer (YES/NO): YES